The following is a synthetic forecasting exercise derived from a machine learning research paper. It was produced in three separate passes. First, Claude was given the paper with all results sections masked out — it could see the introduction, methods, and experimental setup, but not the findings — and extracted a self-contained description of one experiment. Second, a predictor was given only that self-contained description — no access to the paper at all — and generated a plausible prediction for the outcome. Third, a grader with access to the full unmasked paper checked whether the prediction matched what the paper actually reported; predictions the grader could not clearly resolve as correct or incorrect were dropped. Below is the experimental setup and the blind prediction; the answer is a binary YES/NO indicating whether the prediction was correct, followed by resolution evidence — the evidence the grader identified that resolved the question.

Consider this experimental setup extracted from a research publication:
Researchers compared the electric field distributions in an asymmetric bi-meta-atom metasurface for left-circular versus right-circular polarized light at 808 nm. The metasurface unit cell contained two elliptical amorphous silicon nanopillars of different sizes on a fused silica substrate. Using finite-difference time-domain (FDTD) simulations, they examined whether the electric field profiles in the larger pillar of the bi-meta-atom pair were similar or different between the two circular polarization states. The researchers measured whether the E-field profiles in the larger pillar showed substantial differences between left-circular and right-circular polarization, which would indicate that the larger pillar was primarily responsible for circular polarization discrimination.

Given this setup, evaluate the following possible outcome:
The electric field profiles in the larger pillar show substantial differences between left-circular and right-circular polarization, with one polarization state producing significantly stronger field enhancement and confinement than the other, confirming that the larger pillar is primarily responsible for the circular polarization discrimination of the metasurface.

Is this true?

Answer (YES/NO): NO